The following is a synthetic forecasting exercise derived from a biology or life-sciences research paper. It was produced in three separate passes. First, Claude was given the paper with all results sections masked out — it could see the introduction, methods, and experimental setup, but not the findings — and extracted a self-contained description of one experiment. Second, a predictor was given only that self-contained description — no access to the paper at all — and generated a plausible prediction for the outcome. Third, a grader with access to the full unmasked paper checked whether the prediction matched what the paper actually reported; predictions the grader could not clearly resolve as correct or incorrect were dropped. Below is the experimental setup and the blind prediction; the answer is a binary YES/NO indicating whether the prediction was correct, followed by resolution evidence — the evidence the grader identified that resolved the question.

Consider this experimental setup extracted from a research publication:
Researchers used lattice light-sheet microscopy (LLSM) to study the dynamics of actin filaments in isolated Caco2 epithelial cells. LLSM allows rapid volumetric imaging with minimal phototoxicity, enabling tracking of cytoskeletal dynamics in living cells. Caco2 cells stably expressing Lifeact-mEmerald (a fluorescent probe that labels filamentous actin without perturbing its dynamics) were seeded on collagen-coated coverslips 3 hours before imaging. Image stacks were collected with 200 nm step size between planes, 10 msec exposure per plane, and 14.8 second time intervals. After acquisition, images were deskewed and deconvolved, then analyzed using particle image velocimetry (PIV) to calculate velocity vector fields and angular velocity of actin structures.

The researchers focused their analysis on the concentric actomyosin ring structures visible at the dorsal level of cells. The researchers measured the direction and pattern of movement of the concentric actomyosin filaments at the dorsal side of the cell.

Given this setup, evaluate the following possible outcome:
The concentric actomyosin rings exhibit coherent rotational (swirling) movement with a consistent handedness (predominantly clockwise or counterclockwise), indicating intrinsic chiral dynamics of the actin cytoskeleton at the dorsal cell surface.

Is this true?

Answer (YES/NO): YES